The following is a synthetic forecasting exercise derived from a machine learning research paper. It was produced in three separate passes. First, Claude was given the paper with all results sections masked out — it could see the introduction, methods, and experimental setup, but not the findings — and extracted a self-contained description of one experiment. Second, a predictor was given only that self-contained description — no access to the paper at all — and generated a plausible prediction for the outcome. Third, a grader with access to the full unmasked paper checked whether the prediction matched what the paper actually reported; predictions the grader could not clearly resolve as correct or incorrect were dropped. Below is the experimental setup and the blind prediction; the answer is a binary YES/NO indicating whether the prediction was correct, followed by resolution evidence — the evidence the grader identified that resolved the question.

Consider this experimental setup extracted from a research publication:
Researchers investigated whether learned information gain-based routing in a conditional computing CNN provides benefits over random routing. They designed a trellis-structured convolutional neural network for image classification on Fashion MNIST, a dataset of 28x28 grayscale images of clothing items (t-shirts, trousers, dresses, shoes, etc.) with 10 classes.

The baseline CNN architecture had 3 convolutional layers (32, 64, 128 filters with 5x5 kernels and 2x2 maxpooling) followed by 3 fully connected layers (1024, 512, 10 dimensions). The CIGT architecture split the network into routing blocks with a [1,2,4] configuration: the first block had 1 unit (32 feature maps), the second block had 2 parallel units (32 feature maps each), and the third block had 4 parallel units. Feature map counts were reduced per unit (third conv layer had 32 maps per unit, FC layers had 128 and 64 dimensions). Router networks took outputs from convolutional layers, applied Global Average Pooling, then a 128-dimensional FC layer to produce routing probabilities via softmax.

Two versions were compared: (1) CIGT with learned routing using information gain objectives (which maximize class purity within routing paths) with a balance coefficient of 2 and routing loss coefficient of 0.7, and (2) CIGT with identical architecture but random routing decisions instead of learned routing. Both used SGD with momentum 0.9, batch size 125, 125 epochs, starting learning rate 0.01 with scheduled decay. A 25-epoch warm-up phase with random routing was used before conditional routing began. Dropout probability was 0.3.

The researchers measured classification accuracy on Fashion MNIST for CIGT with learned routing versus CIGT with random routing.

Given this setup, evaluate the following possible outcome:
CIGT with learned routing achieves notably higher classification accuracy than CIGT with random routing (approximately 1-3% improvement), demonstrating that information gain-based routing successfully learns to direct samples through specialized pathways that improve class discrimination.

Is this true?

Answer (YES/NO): NO